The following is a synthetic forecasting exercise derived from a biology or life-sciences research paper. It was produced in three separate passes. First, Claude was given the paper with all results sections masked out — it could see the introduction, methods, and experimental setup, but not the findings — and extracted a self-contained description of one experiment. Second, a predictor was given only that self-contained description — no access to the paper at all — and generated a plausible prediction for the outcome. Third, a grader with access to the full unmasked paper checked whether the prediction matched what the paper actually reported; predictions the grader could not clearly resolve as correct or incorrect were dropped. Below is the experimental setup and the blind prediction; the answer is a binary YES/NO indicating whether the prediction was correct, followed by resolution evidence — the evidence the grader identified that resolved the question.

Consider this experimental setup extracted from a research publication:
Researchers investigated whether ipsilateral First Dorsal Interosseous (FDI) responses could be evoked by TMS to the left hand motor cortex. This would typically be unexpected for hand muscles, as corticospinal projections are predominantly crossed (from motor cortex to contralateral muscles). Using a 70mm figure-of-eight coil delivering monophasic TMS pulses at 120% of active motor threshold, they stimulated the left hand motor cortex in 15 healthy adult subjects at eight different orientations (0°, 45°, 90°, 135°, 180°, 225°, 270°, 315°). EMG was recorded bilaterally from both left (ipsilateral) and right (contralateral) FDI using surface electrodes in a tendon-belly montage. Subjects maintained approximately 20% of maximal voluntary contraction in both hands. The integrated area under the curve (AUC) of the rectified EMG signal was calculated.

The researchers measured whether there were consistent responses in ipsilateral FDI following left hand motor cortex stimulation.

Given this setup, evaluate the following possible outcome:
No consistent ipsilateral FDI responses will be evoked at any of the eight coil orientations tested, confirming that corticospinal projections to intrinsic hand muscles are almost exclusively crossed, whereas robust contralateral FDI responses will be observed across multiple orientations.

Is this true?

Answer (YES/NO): YES